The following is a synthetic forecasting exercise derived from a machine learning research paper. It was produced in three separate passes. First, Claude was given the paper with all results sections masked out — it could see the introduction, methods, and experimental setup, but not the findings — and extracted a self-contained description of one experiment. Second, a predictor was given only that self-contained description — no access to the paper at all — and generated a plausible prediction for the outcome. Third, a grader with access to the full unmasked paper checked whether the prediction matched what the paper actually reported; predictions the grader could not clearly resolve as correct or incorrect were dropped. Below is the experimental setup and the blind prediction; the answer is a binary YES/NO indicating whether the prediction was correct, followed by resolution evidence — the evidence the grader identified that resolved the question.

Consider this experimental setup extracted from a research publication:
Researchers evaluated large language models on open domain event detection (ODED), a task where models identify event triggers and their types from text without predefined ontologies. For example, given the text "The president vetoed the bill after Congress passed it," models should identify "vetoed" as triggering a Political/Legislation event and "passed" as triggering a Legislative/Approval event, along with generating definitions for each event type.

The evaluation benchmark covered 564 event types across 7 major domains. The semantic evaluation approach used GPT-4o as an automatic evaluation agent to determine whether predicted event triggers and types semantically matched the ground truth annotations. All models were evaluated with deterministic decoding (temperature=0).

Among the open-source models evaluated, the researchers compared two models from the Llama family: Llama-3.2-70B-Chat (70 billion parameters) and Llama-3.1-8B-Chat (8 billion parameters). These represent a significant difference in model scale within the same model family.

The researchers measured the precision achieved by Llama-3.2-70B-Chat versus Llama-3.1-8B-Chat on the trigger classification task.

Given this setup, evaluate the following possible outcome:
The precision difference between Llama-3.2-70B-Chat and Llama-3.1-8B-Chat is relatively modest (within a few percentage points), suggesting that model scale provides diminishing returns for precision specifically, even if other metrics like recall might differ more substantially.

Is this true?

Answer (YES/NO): NO